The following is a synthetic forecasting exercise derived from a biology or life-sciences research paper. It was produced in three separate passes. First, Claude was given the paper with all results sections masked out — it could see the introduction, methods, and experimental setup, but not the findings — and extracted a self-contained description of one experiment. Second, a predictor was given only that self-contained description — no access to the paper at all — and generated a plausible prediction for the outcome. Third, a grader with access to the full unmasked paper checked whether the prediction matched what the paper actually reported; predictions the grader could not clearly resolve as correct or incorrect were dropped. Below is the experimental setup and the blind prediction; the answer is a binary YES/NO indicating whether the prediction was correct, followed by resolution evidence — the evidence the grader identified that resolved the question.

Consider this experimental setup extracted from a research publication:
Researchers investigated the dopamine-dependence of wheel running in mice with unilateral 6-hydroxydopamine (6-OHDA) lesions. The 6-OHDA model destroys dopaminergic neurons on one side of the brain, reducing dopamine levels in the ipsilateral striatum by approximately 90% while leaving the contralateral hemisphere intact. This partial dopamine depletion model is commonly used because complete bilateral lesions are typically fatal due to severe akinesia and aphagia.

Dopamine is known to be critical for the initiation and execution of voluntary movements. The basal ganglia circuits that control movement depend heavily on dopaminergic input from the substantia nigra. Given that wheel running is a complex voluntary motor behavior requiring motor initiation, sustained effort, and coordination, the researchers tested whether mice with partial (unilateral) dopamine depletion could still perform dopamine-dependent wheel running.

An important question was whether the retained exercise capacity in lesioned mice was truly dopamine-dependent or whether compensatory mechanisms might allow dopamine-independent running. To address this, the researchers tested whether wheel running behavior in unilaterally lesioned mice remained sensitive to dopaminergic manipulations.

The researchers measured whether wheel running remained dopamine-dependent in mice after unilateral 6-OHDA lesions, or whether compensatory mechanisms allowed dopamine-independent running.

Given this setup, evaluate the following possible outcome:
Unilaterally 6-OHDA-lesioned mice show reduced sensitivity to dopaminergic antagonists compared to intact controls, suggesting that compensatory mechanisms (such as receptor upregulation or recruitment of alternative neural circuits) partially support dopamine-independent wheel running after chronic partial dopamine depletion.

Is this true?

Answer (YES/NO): NO